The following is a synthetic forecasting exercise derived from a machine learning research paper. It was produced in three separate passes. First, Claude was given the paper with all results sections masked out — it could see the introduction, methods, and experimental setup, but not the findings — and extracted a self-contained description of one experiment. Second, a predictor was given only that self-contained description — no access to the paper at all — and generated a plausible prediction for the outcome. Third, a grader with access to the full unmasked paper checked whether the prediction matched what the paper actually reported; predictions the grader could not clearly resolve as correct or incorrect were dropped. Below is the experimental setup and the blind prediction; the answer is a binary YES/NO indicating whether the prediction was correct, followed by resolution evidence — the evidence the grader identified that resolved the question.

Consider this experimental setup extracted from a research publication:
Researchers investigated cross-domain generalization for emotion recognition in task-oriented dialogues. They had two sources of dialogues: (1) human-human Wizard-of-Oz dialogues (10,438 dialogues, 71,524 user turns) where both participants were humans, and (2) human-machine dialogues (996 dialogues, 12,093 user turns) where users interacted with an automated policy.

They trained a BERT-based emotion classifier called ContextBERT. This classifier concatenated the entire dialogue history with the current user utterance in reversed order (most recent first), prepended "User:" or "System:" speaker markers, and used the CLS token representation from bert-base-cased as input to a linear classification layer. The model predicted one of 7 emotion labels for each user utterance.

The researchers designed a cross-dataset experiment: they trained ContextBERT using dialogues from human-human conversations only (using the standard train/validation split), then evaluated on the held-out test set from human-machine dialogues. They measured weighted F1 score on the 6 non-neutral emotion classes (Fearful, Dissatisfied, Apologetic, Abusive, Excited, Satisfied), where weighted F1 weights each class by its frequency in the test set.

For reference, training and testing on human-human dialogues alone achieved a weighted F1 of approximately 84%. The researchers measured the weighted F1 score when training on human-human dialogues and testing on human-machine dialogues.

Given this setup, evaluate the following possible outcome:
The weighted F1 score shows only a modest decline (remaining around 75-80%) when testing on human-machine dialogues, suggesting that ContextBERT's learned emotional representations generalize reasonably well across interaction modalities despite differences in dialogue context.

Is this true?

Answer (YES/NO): NO